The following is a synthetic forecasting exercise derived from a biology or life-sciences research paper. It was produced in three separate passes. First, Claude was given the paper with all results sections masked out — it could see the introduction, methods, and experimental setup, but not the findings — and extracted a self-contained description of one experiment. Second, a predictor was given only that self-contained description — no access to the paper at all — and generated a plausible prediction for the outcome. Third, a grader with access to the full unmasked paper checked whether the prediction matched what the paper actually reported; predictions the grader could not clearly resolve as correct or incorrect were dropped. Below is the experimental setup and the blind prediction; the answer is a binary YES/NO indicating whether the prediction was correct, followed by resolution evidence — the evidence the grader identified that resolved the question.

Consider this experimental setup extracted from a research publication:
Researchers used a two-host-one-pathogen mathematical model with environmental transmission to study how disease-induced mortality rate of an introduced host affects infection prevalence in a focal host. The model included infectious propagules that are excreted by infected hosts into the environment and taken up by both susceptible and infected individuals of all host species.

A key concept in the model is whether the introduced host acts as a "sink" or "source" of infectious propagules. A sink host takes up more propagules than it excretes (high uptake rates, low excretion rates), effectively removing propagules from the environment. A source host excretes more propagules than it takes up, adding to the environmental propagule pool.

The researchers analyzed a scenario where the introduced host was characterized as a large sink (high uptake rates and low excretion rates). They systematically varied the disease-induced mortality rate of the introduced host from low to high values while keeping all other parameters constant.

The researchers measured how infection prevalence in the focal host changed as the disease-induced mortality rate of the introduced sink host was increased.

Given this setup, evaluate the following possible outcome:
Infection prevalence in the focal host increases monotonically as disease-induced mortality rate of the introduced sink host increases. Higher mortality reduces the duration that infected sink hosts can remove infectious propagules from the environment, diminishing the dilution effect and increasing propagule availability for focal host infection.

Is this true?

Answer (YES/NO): YES